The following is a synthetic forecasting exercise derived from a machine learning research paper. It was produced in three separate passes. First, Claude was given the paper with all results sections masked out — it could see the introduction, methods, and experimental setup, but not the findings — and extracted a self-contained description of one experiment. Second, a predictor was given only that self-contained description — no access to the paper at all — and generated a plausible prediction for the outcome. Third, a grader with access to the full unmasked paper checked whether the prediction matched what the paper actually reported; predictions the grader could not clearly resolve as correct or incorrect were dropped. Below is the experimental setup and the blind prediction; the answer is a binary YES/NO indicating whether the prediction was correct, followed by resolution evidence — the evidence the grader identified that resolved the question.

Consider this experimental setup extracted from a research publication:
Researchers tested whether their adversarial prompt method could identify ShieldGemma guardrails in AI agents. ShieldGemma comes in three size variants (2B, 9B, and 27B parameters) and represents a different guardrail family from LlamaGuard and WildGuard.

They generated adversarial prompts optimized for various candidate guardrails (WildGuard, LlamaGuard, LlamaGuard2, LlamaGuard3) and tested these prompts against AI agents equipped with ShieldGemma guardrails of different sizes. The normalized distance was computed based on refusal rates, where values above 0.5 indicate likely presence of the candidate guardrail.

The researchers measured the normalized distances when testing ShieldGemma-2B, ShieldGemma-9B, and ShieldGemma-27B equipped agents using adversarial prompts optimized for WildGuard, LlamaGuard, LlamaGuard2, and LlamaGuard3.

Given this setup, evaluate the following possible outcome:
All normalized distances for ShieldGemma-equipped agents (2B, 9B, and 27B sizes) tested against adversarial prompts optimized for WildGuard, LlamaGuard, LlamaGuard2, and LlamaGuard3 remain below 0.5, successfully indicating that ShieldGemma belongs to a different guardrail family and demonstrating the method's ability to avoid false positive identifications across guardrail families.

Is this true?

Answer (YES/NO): YES